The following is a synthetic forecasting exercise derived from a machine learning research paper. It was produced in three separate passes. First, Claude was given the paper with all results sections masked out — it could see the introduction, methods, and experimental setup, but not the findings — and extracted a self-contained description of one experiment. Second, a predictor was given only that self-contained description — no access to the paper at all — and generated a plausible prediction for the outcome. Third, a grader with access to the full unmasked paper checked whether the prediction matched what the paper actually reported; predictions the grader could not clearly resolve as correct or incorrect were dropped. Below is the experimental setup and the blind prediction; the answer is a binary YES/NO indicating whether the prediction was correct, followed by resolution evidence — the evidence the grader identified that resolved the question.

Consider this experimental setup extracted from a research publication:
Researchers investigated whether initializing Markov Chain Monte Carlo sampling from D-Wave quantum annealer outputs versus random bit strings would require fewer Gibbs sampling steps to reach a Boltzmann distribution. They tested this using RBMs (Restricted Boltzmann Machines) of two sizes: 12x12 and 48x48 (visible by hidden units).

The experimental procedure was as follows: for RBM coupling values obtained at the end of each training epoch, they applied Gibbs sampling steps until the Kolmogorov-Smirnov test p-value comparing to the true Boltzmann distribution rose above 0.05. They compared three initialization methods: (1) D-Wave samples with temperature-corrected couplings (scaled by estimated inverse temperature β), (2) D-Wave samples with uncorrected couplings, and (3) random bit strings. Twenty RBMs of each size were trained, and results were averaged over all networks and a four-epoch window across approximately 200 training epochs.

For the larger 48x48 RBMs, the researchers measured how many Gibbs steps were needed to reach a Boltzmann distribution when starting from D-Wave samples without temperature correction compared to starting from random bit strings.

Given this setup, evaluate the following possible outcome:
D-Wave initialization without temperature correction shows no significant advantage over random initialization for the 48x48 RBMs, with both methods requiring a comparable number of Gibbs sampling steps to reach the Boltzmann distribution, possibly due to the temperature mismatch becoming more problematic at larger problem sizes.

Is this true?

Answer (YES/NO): NO